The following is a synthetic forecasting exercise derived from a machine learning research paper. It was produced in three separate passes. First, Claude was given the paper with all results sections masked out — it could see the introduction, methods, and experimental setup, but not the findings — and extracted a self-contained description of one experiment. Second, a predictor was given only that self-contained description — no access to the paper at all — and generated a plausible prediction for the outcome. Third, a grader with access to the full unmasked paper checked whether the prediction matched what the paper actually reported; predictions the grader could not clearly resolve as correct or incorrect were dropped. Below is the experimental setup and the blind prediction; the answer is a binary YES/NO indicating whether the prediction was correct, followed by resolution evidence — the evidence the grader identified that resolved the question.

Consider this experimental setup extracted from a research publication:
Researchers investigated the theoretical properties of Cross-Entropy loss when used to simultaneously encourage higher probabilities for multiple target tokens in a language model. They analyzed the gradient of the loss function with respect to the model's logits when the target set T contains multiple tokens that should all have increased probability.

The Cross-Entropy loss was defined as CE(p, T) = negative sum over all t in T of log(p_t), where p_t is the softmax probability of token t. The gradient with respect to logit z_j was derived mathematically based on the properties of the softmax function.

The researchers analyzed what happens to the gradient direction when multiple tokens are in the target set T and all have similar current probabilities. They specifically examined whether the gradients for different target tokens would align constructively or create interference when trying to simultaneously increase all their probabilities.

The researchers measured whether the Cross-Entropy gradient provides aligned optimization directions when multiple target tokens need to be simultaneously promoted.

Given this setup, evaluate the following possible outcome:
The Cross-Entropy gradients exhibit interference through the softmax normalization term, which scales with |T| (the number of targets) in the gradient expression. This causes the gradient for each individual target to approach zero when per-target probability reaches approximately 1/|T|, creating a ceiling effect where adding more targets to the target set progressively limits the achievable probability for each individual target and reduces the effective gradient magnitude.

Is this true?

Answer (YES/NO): NO